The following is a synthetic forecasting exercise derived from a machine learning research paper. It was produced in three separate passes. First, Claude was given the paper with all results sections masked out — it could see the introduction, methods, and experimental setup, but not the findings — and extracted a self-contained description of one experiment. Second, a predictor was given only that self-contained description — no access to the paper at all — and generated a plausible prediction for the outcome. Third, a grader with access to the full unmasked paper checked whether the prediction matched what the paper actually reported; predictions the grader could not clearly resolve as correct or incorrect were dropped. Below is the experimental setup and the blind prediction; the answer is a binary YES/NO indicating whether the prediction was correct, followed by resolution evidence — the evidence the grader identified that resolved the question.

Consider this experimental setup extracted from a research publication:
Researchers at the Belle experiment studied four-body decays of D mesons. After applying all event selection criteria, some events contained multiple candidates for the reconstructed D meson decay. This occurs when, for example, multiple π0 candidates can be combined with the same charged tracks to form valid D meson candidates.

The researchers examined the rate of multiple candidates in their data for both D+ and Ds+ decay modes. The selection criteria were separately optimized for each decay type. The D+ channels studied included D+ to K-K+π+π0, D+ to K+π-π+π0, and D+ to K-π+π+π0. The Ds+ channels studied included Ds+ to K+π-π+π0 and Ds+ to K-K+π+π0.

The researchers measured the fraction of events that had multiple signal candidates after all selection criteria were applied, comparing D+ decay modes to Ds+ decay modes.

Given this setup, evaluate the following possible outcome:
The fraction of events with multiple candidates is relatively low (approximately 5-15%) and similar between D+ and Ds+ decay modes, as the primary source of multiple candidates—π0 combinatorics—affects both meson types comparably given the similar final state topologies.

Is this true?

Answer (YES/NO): NO